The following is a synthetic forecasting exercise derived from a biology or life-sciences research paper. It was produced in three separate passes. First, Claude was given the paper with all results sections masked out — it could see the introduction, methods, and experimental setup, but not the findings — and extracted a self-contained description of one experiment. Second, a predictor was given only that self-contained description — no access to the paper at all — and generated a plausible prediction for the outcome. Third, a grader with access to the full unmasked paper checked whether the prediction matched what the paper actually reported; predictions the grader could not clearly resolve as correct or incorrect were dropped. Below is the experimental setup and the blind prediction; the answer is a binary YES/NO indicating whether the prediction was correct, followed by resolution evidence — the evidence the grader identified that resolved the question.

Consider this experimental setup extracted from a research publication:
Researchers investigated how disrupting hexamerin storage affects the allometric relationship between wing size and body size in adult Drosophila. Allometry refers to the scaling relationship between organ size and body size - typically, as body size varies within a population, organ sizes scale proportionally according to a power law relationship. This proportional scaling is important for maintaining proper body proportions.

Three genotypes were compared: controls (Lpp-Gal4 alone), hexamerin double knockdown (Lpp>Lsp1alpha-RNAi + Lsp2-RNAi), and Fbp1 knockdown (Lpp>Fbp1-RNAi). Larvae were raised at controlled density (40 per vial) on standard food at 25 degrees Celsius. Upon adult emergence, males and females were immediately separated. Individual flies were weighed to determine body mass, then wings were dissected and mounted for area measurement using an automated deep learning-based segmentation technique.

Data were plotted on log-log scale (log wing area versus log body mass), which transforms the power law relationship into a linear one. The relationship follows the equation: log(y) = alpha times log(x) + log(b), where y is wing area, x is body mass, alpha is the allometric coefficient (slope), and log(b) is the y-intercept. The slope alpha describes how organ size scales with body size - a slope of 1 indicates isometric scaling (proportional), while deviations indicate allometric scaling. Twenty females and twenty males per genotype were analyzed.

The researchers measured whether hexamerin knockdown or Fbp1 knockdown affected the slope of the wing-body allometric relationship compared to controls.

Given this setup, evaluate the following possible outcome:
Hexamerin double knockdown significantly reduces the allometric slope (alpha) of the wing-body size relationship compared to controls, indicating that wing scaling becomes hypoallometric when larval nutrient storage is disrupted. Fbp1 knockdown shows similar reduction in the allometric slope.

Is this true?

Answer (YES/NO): NO